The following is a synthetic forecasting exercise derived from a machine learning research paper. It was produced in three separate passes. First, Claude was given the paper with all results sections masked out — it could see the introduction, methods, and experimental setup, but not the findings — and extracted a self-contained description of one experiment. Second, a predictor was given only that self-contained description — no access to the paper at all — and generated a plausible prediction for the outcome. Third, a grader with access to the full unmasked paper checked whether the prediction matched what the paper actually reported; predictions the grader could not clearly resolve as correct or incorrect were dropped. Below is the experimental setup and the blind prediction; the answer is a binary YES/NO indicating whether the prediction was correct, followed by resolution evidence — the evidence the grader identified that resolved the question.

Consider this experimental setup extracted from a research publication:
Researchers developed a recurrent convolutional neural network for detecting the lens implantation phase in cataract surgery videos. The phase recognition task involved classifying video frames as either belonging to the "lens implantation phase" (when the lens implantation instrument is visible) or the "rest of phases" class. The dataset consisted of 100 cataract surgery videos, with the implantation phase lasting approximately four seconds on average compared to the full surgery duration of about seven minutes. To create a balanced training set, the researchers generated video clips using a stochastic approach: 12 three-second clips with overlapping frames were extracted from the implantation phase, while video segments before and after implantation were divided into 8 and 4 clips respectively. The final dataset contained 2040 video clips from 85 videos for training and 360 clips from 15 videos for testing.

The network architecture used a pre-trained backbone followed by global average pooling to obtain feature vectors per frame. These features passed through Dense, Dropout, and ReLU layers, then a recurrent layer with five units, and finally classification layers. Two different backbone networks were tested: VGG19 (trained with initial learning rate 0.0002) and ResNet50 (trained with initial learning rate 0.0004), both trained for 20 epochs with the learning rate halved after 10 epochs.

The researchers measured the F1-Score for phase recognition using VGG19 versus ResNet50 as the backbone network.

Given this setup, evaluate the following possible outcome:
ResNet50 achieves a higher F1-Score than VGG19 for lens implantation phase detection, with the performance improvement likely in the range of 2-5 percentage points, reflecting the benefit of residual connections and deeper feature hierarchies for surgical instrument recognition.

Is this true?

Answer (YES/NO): NO